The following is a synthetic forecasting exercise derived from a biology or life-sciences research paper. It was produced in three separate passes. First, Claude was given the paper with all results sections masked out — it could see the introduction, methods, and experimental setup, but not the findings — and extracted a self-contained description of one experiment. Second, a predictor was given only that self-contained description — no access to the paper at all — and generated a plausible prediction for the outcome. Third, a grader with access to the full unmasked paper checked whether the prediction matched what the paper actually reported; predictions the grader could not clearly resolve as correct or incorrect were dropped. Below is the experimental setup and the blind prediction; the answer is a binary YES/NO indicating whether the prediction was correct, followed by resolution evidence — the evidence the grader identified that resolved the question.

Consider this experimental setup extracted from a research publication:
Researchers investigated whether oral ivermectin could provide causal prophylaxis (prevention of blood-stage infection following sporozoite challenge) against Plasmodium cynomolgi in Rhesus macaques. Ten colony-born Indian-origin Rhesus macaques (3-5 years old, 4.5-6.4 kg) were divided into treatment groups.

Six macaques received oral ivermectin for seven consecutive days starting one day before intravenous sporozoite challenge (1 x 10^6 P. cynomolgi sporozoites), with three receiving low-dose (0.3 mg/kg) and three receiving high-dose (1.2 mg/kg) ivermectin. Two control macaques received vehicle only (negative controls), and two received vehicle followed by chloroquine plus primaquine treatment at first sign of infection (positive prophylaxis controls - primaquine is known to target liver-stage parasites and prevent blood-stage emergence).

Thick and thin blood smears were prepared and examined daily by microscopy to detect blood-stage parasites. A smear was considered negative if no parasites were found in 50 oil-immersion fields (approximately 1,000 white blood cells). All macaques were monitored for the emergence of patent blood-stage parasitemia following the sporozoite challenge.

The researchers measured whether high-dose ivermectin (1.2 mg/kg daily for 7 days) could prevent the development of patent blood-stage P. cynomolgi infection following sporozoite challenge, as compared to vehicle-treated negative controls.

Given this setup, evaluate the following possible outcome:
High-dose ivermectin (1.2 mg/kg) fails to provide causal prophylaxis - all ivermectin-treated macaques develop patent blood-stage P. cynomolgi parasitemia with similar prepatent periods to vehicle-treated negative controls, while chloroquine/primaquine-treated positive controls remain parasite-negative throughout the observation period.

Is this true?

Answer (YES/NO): NO